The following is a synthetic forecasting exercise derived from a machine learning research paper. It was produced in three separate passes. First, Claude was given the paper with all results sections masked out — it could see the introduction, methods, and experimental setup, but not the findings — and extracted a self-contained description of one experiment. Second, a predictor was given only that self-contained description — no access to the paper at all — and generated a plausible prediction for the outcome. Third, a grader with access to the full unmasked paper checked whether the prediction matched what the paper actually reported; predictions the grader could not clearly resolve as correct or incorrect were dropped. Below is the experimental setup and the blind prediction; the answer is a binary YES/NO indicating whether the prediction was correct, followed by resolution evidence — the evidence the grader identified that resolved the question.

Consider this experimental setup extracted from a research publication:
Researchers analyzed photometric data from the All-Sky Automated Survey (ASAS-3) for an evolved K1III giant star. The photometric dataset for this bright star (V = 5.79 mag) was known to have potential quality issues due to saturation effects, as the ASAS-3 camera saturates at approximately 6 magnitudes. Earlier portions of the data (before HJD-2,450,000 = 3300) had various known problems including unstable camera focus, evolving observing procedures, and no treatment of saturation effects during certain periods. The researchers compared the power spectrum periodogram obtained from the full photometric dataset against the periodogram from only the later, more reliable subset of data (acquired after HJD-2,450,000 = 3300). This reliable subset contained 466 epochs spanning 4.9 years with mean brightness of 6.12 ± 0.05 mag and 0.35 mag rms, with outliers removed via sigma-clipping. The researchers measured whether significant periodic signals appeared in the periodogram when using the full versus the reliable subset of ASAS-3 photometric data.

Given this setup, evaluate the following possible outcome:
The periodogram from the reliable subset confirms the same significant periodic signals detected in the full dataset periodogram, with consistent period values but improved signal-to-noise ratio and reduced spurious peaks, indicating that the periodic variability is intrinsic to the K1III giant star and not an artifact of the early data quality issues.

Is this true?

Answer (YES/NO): NO